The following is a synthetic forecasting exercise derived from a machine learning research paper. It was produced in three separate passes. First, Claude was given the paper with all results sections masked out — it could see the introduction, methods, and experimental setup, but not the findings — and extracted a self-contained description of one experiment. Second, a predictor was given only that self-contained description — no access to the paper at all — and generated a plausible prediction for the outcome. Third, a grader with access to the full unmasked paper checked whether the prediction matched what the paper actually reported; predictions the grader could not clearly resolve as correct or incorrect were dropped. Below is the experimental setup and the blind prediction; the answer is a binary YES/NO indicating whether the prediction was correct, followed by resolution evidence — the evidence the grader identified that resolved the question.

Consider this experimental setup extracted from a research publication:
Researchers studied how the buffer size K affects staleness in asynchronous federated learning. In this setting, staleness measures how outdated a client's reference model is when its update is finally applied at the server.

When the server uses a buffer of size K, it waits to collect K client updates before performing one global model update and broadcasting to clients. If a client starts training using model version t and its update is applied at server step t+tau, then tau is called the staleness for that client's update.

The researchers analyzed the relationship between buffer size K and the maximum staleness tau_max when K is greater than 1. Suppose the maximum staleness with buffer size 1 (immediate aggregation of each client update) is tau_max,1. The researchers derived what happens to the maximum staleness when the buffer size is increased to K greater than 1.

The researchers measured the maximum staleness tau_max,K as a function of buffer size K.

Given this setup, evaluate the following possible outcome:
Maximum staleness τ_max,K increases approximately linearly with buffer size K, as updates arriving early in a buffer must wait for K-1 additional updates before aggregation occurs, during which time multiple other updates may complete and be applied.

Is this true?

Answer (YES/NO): NO